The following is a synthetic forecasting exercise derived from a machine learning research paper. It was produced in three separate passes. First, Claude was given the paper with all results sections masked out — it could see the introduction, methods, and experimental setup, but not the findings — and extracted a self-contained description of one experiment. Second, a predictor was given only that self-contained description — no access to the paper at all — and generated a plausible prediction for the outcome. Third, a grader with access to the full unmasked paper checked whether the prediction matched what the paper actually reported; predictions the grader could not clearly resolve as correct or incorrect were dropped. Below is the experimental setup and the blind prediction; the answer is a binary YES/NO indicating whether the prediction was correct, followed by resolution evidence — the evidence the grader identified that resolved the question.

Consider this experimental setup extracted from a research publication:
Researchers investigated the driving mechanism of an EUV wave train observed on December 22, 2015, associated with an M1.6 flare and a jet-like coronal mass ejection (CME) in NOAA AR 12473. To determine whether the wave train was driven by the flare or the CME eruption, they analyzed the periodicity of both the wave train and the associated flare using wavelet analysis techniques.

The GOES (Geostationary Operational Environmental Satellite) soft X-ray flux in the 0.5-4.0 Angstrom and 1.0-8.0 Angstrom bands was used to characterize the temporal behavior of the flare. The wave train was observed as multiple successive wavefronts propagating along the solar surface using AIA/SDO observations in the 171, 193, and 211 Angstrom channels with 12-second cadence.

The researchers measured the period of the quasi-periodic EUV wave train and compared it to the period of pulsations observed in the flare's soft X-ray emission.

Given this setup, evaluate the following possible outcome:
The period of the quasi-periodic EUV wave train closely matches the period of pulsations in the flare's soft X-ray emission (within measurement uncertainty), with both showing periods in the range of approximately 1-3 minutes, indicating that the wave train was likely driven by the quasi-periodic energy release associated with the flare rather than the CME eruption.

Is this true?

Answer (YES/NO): YES